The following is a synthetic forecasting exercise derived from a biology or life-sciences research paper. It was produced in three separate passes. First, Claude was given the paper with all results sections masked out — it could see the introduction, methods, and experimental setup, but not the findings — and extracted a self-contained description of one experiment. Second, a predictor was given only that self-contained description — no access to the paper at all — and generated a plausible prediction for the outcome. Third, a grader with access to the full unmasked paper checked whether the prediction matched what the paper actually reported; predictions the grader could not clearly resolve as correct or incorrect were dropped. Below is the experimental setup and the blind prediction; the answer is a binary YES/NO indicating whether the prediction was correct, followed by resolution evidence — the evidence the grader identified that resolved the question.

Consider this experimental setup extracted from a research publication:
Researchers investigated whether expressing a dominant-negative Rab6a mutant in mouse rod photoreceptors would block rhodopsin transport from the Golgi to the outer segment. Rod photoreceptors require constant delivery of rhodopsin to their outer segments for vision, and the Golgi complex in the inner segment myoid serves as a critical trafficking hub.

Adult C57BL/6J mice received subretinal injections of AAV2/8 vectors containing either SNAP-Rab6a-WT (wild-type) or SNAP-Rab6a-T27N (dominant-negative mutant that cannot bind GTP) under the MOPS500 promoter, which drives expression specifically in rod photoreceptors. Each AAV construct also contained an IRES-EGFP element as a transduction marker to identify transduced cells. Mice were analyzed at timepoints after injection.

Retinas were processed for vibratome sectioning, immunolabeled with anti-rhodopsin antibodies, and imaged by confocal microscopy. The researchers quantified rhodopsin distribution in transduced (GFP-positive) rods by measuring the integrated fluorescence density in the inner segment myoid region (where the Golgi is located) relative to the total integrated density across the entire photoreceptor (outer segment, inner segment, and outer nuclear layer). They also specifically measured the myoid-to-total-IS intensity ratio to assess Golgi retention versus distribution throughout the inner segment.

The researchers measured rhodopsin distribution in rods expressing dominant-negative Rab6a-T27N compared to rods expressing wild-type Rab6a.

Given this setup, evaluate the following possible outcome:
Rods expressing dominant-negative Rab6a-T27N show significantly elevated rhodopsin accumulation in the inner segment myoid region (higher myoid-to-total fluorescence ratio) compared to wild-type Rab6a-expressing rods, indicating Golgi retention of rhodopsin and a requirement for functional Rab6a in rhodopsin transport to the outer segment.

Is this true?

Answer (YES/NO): NO